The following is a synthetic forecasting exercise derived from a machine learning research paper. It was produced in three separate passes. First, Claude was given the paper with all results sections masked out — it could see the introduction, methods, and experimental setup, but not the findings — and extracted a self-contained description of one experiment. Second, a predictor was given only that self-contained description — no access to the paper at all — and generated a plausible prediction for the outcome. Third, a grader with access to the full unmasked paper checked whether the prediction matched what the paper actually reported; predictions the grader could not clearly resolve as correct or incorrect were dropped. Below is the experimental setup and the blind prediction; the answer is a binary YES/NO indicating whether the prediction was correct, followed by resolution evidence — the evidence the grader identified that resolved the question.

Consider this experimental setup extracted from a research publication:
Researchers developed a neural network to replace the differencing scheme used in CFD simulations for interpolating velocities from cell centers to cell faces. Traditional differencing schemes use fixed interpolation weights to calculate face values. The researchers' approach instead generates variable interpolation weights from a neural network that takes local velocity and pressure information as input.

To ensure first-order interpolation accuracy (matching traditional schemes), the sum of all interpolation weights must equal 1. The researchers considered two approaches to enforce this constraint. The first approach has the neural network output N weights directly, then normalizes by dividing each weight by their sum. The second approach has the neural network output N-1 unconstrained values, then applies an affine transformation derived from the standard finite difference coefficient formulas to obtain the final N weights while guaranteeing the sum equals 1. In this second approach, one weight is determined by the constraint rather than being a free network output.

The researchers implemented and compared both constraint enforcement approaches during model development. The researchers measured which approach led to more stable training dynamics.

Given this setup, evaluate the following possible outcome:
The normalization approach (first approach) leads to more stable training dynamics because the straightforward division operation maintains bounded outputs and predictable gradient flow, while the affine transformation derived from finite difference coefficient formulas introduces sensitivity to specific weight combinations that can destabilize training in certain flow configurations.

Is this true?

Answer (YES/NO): NO